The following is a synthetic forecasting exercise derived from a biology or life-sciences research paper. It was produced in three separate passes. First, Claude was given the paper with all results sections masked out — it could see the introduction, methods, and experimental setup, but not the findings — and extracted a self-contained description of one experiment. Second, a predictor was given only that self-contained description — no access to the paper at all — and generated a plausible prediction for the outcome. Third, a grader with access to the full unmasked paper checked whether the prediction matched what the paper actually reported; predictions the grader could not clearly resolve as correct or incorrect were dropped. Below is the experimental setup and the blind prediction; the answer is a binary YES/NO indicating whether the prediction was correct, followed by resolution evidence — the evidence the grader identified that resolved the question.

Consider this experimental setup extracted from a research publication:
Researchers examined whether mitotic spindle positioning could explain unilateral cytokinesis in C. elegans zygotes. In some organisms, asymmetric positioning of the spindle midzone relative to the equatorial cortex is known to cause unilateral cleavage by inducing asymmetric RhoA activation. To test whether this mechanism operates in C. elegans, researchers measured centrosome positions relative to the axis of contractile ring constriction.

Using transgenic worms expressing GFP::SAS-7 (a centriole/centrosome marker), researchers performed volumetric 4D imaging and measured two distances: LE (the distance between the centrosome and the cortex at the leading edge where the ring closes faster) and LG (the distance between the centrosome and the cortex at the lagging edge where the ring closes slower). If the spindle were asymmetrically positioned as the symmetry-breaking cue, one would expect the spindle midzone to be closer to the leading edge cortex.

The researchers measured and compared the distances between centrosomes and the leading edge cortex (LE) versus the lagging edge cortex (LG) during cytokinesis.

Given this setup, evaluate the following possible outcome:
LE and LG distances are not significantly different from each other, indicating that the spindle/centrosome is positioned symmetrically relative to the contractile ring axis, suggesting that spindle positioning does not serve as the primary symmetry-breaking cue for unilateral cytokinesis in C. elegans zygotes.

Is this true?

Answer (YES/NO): YES